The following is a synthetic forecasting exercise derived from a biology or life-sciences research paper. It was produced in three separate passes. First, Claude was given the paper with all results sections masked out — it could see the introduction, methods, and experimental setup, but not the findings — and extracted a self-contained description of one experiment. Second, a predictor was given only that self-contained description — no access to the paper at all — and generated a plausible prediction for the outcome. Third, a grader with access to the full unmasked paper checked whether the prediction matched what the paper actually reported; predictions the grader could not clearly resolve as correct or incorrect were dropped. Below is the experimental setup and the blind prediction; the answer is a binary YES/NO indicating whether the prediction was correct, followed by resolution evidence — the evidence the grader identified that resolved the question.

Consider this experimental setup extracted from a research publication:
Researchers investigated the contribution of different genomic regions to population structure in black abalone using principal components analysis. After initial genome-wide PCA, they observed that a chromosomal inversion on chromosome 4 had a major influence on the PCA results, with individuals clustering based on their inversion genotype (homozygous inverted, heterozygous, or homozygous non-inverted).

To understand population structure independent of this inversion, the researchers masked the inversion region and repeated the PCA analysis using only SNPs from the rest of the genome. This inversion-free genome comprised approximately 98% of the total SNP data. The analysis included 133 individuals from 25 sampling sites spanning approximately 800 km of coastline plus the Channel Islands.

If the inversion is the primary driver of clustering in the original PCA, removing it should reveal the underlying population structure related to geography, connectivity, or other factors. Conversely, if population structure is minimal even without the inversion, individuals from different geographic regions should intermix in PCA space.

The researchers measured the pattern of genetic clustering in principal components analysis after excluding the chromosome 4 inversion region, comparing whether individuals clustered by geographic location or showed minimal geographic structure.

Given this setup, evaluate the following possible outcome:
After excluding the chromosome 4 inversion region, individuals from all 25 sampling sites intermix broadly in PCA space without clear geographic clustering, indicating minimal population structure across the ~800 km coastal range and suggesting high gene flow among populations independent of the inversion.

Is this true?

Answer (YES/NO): YES